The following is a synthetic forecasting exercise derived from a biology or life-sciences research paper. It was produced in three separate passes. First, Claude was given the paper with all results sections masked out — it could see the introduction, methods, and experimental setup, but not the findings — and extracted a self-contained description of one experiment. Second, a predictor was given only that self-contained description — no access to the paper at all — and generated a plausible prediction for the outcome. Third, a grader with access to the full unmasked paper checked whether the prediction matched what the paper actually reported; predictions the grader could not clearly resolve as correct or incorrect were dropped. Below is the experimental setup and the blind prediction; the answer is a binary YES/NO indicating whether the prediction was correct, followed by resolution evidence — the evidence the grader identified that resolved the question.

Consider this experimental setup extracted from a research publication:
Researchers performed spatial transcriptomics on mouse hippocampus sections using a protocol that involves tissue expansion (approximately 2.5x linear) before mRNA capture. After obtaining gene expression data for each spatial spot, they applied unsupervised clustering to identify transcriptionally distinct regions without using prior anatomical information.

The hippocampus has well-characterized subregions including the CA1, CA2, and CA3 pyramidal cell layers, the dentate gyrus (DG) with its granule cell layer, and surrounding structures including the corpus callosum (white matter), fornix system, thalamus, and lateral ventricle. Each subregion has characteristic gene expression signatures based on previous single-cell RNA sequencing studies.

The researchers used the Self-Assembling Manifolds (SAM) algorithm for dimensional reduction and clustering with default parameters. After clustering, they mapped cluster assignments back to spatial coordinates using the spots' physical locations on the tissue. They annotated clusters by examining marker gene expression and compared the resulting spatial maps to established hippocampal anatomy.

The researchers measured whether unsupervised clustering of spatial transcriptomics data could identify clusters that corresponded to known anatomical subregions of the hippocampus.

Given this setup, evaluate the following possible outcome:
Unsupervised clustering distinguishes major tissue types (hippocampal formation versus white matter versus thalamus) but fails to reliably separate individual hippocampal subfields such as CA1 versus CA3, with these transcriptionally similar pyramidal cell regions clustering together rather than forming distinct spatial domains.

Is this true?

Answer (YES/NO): YES